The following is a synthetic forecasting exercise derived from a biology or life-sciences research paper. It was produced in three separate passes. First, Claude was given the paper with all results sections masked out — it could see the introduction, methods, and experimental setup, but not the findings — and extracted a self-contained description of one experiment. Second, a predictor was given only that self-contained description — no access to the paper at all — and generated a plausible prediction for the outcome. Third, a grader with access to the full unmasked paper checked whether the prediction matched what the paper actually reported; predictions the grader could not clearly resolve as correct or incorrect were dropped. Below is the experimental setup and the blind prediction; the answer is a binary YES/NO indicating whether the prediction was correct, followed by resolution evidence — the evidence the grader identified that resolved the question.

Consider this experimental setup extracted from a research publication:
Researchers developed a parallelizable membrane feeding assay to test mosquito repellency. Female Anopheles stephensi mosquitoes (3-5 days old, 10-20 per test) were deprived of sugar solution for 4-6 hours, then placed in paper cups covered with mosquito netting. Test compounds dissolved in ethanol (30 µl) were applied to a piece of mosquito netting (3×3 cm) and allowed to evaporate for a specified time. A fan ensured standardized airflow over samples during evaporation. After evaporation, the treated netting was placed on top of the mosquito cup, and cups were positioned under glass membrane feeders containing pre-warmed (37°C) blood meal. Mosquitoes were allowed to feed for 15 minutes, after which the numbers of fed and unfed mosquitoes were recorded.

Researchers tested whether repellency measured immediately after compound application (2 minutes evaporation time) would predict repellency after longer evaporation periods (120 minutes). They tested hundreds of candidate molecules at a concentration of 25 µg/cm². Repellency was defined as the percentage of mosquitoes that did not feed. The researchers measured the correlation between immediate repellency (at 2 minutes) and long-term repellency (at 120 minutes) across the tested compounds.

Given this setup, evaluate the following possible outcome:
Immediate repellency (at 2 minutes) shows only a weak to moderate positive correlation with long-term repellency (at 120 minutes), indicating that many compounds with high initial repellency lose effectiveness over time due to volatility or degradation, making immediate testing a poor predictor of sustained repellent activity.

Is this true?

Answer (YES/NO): YES